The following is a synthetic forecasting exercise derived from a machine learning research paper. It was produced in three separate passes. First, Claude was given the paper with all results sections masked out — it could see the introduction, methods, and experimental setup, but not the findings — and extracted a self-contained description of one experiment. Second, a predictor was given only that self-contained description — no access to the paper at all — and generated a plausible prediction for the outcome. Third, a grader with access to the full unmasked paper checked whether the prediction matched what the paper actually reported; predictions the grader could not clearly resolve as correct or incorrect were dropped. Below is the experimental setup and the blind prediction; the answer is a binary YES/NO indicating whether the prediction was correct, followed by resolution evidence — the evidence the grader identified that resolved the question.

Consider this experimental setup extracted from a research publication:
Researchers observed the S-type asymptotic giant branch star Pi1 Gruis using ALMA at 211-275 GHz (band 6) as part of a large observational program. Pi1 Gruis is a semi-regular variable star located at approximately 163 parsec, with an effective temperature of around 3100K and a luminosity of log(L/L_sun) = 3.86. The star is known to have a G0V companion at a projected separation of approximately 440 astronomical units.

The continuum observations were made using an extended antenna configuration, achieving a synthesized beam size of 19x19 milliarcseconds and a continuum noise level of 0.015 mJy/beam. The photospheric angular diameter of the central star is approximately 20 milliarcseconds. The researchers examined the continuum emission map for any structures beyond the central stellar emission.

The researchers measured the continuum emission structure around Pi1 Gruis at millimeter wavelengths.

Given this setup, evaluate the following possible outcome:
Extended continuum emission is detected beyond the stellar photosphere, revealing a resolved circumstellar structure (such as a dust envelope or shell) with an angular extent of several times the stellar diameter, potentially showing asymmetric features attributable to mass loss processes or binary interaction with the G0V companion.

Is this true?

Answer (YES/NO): NO